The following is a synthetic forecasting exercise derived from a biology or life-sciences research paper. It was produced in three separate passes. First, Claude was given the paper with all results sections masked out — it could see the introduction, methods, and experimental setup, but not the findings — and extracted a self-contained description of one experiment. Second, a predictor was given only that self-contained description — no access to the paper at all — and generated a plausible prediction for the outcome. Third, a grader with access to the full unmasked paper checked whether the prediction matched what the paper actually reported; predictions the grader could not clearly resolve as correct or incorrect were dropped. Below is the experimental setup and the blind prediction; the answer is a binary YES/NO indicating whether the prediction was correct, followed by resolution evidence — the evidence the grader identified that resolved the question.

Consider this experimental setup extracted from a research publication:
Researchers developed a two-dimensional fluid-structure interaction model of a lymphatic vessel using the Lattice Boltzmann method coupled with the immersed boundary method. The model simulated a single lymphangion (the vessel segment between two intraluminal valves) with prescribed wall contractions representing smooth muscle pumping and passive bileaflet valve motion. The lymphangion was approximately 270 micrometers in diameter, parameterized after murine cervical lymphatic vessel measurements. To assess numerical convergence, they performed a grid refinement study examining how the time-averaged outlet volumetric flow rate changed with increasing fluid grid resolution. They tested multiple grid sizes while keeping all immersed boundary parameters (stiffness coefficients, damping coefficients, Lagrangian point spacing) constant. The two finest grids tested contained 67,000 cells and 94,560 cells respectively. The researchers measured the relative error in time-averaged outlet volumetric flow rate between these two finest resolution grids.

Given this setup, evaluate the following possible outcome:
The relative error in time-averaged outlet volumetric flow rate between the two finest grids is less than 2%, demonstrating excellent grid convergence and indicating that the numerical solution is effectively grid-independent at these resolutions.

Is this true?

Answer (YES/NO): NO